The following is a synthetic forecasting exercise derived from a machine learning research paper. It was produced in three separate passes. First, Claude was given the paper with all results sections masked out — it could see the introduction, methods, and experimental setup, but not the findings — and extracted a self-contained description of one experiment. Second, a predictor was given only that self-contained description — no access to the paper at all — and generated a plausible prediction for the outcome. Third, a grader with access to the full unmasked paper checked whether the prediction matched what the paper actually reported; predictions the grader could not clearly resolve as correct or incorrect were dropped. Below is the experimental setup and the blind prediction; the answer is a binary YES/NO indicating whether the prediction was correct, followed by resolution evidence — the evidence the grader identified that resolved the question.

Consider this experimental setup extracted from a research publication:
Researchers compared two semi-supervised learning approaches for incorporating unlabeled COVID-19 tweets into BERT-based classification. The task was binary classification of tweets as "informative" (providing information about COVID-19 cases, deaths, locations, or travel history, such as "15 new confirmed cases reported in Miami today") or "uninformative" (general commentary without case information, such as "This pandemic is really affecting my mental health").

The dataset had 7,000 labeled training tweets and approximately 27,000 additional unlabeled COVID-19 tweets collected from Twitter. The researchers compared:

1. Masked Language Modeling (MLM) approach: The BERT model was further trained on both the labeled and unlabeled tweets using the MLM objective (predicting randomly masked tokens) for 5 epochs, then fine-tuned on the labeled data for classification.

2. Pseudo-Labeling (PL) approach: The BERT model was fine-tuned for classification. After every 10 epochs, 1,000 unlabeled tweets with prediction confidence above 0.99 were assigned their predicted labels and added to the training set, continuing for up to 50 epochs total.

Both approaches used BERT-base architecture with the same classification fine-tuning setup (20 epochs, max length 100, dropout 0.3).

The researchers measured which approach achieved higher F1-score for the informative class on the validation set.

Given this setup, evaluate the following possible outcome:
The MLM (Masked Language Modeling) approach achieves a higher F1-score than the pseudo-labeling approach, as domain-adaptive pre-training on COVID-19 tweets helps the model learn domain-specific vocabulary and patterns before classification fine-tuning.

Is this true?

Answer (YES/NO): YES